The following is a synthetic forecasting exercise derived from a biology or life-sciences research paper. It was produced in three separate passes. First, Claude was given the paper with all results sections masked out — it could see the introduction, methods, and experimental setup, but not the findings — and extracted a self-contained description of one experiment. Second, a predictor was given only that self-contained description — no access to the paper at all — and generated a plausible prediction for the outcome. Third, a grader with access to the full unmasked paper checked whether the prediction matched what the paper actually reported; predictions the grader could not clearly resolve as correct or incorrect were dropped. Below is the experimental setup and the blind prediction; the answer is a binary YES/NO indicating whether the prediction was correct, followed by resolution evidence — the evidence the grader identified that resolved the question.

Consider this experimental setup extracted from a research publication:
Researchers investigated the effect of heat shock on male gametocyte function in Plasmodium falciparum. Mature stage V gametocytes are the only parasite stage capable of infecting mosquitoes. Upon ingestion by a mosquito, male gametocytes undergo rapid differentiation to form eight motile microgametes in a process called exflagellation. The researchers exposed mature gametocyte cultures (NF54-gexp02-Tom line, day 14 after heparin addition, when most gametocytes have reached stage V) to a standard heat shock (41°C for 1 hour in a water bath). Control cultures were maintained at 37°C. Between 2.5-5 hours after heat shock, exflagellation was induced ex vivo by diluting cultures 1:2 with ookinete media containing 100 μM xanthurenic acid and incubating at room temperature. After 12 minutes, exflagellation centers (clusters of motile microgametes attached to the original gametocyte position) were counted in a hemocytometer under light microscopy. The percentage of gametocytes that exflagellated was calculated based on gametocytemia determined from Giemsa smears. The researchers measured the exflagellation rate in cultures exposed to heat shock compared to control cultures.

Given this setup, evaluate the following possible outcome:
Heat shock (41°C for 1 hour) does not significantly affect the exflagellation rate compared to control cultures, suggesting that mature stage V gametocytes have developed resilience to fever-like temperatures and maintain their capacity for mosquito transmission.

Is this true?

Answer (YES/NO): NO